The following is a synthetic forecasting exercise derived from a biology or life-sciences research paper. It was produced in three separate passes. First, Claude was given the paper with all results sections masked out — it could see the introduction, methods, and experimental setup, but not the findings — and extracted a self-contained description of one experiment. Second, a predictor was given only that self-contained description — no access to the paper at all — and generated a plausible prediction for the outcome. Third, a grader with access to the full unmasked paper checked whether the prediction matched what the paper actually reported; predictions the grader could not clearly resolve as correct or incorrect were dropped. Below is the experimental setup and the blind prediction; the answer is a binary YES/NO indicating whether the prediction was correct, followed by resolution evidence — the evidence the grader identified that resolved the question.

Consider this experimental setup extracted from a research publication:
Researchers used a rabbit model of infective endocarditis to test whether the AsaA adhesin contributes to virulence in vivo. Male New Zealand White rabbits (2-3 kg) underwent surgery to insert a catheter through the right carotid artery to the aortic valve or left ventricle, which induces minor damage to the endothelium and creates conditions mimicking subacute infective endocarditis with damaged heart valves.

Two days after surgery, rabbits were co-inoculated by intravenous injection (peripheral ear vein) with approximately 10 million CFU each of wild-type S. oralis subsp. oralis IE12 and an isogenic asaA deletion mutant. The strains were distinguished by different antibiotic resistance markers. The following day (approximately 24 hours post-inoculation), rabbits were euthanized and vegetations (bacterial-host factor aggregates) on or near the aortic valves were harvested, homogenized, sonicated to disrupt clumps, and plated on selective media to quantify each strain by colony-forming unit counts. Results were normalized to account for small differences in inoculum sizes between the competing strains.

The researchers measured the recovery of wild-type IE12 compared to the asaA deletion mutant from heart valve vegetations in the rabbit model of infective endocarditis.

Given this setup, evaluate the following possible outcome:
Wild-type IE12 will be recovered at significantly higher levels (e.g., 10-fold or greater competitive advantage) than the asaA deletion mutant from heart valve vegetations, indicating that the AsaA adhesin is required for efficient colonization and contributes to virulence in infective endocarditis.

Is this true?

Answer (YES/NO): NO